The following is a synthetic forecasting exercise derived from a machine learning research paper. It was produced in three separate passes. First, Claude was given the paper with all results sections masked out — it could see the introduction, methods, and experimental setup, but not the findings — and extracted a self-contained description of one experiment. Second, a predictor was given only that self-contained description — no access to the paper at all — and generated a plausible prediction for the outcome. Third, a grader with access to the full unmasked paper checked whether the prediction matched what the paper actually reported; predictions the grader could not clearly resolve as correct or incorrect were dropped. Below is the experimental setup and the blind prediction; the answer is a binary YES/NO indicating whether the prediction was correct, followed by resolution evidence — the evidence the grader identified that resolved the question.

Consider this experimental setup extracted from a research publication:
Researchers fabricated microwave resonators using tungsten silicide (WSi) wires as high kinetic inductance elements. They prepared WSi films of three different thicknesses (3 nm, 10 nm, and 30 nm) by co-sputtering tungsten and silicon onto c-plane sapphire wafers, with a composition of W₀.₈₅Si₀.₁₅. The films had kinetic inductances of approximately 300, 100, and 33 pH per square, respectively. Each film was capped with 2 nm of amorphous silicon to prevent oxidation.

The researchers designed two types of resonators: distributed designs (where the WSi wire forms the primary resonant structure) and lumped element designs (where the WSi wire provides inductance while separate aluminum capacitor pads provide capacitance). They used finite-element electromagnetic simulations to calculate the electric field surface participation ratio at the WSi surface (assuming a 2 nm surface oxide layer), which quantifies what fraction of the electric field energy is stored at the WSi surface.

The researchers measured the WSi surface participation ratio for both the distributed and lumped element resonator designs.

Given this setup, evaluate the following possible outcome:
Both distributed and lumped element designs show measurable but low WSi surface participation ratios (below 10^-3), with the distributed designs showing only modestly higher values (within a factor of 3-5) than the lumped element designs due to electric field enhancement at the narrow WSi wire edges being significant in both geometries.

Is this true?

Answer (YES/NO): NO